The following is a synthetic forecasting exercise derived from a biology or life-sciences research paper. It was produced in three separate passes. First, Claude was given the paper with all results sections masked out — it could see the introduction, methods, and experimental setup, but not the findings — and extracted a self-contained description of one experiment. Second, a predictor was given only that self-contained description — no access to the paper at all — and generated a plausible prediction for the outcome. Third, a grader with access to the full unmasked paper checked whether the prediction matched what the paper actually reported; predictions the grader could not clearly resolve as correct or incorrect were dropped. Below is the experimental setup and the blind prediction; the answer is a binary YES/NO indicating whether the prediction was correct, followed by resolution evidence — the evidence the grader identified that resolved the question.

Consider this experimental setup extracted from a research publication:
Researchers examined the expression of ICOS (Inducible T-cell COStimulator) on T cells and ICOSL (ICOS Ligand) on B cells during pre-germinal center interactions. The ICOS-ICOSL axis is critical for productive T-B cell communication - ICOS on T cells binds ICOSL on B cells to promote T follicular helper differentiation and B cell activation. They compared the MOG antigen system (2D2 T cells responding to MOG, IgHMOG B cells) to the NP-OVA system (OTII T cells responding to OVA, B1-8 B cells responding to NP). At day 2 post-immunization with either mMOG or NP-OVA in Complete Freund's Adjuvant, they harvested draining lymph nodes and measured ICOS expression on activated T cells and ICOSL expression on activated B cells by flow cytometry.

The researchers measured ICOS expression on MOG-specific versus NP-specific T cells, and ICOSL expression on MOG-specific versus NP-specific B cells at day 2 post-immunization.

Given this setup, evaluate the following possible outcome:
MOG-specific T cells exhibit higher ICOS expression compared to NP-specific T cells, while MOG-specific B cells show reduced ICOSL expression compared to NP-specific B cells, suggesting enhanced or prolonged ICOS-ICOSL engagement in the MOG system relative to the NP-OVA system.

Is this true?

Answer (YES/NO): NO